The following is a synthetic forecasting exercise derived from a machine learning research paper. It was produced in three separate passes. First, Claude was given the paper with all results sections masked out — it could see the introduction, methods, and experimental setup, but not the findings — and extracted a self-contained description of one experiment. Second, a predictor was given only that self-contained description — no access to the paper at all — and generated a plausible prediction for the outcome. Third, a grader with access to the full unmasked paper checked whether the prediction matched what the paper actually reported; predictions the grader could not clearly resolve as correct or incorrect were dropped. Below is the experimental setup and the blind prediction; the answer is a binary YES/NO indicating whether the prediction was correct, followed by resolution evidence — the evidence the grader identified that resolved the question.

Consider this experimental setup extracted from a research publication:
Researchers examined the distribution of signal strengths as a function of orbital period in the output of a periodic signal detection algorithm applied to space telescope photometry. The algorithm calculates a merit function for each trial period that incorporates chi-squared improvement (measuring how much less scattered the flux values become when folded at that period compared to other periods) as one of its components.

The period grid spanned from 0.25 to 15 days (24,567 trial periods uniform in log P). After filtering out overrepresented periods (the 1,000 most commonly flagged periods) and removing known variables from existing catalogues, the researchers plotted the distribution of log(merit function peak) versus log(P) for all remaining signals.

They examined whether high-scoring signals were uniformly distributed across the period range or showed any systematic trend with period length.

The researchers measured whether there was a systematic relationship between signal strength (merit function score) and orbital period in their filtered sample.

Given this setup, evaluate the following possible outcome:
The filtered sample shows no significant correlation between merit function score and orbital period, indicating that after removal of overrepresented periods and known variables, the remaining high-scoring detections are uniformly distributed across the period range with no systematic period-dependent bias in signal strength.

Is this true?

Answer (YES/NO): NO